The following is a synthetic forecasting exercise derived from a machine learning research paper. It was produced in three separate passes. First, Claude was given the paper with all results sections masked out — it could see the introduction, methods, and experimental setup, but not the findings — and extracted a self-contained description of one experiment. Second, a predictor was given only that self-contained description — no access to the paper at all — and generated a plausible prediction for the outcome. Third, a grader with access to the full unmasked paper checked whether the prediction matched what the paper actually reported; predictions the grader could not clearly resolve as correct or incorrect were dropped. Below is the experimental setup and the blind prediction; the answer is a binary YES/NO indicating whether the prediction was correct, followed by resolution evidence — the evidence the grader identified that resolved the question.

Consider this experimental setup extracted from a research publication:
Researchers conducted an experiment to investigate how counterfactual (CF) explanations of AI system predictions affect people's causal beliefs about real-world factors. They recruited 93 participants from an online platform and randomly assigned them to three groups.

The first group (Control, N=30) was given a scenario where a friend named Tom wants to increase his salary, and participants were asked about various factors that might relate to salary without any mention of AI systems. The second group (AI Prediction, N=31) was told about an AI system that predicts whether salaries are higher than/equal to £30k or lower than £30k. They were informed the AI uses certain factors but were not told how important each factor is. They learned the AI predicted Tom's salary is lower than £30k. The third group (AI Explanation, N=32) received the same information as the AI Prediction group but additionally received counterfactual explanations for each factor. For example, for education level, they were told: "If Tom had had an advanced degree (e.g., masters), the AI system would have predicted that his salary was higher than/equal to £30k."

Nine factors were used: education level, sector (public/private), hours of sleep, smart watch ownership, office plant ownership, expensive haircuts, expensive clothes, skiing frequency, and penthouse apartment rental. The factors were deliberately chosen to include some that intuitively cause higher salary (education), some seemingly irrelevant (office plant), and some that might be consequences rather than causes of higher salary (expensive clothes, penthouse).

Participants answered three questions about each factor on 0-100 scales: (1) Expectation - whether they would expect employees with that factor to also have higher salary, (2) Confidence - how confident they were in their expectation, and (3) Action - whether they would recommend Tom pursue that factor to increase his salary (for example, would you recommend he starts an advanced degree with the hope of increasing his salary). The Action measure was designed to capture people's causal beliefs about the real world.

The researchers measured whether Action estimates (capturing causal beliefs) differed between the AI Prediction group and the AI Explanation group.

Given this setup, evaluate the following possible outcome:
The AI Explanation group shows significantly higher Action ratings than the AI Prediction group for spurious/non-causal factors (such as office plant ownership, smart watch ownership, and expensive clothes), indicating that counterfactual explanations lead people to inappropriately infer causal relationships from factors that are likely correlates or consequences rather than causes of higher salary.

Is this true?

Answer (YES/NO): YES